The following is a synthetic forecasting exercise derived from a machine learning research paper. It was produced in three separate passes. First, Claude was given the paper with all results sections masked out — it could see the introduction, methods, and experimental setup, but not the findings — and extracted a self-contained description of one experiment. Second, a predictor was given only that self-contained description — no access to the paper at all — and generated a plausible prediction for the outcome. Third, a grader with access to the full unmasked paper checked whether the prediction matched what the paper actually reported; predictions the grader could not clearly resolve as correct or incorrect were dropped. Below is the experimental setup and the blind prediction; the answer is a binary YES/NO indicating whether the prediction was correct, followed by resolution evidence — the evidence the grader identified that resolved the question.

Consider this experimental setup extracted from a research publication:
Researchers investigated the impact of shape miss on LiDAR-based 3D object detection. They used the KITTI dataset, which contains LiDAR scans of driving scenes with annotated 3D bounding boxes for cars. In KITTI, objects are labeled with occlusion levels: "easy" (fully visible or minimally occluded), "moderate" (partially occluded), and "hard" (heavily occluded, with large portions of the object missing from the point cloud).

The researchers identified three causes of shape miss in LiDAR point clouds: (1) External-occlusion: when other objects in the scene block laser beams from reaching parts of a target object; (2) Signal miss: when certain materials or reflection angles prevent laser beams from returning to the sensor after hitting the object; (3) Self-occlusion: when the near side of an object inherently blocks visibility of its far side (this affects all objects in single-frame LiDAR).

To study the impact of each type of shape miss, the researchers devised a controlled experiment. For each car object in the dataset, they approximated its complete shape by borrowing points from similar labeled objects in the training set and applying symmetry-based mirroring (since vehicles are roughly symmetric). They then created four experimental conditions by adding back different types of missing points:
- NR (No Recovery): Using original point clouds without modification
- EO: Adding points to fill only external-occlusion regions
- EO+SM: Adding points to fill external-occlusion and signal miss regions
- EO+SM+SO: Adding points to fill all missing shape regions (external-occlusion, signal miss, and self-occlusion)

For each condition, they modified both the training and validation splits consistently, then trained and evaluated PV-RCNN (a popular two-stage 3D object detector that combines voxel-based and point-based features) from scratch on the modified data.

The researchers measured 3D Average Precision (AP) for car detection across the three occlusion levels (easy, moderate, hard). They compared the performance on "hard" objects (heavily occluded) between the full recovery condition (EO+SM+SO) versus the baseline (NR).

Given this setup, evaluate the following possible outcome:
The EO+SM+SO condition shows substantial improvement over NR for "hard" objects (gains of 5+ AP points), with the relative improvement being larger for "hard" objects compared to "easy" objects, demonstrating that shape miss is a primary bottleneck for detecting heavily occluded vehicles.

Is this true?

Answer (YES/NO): YES